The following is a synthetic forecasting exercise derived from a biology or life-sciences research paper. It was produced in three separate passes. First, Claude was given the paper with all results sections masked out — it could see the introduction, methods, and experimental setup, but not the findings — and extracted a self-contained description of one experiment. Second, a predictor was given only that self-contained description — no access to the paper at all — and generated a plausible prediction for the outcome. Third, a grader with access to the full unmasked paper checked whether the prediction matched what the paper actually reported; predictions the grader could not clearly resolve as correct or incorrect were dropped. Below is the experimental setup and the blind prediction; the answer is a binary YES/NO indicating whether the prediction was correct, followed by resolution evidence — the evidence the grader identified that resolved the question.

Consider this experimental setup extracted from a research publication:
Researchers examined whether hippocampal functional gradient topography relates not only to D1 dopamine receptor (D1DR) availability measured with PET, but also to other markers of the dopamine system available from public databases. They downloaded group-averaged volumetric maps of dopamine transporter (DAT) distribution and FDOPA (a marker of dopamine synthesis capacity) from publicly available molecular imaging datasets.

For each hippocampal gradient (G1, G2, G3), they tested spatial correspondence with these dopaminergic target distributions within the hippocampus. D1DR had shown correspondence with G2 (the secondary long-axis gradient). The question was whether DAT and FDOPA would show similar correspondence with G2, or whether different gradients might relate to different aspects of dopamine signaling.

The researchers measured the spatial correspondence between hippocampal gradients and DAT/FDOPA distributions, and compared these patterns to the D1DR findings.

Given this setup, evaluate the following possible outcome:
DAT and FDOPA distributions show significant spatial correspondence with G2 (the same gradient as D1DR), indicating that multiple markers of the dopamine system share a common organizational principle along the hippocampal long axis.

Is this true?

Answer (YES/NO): YES